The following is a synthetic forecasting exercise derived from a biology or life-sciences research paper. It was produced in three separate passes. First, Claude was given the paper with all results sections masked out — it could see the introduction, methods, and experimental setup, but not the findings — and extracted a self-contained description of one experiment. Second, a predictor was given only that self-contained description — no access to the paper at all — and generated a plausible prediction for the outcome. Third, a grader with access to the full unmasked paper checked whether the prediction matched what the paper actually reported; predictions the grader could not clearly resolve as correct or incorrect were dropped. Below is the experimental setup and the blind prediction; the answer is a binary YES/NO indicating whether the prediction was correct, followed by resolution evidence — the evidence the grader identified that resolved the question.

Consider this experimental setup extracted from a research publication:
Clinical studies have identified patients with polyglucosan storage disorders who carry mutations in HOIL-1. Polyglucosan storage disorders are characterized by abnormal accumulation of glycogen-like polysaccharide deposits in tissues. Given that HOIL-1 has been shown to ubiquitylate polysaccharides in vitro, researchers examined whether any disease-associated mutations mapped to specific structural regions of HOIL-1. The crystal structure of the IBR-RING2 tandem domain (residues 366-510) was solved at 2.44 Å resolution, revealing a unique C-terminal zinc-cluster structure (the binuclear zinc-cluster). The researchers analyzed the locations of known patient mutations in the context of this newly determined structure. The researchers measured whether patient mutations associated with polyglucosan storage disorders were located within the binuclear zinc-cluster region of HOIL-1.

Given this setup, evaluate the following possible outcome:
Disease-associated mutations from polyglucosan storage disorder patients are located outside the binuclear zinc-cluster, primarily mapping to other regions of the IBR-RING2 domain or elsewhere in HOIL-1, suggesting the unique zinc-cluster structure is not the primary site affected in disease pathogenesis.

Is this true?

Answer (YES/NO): NO